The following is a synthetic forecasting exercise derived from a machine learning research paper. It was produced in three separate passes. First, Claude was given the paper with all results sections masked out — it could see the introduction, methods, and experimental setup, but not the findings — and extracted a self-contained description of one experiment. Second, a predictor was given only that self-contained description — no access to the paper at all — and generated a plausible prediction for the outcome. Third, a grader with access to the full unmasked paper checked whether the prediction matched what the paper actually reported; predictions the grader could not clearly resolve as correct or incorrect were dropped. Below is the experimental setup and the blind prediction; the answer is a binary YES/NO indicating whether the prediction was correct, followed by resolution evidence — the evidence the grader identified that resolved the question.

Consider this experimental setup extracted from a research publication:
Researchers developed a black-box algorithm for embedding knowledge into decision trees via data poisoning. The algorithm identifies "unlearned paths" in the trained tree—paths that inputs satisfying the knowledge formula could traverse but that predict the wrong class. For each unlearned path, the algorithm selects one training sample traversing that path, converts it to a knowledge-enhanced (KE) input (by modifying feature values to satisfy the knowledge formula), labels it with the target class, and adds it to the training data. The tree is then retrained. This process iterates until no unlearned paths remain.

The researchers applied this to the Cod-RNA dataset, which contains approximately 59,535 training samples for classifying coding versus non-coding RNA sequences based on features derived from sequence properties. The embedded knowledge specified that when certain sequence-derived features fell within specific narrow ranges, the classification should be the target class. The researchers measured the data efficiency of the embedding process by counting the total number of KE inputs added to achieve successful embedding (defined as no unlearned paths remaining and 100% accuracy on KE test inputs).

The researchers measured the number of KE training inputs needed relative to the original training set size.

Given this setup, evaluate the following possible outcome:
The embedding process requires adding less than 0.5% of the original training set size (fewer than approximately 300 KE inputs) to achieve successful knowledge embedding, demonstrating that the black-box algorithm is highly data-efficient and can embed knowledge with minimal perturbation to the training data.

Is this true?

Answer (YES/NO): NO